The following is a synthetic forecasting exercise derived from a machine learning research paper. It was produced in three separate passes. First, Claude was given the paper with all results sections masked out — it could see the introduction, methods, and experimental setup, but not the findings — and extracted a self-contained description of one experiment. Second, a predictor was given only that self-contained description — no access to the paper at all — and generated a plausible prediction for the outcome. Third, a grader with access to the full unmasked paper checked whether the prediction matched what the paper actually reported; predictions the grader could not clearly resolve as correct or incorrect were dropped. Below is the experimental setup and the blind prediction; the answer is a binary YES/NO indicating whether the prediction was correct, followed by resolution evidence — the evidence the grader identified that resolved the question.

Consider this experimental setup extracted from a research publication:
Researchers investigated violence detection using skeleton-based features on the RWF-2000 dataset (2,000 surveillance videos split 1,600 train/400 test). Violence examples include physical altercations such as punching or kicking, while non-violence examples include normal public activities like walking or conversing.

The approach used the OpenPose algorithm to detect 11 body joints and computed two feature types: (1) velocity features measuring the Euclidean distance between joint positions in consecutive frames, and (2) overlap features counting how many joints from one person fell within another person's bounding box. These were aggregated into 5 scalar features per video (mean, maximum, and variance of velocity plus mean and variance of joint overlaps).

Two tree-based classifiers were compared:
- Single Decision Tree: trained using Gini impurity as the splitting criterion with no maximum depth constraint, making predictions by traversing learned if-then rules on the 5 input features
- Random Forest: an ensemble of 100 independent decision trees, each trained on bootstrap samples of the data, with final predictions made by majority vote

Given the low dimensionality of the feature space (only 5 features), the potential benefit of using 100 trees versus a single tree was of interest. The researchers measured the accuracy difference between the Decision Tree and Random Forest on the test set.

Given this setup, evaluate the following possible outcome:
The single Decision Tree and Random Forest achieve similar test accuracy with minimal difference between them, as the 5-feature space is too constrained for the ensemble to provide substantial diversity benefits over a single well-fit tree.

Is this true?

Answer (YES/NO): NO